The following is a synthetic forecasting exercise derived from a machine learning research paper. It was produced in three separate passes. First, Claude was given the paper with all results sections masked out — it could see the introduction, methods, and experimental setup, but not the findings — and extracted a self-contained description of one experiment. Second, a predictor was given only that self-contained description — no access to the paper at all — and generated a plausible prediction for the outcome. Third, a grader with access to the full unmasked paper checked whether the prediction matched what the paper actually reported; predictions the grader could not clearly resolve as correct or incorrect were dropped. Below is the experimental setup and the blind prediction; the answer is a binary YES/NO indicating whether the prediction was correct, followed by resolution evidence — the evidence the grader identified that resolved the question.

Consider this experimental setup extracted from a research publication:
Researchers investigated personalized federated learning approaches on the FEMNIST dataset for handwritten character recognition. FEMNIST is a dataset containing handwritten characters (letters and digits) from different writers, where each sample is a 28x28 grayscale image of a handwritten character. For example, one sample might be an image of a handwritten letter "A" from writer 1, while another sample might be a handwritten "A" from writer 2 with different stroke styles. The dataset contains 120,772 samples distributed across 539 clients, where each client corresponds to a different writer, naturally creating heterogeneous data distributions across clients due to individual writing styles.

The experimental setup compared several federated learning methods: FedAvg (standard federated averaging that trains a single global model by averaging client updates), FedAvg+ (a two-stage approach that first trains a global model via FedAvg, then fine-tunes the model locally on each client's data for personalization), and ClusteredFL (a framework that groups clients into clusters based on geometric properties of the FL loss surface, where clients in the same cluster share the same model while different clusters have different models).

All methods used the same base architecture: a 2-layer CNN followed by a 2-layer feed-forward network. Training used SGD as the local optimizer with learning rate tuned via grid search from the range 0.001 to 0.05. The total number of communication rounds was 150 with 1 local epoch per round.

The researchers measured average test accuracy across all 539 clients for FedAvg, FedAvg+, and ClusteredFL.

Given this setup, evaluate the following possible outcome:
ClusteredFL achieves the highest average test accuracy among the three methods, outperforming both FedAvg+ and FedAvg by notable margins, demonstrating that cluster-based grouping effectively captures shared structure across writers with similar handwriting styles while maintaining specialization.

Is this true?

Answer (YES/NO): NO